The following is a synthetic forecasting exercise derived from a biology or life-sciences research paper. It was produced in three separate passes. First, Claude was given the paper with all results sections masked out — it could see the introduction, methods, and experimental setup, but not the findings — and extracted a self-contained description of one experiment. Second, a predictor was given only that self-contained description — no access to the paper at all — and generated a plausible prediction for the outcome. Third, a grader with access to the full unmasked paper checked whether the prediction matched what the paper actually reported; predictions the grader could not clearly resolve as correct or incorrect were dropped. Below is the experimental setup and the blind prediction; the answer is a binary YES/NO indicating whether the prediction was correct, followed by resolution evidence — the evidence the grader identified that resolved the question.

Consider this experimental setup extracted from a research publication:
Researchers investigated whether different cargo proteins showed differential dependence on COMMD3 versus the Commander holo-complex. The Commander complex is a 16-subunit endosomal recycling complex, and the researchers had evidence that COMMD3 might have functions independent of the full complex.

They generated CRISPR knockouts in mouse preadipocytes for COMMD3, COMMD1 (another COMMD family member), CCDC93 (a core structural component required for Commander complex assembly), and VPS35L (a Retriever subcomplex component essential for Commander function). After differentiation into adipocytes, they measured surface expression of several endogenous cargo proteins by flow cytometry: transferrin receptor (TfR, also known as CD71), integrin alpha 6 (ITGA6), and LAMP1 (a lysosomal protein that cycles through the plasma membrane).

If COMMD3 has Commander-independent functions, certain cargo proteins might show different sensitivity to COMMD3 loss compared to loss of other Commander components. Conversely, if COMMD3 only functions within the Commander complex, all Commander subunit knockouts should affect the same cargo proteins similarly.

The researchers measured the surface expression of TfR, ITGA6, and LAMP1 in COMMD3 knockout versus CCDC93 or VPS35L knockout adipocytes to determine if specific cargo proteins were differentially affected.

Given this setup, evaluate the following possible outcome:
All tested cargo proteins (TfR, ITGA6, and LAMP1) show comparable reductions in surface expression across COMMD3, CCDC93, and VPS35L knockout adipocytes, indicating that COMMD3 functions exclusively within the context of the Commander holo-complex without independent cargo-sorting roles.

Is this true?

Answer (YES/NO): NO